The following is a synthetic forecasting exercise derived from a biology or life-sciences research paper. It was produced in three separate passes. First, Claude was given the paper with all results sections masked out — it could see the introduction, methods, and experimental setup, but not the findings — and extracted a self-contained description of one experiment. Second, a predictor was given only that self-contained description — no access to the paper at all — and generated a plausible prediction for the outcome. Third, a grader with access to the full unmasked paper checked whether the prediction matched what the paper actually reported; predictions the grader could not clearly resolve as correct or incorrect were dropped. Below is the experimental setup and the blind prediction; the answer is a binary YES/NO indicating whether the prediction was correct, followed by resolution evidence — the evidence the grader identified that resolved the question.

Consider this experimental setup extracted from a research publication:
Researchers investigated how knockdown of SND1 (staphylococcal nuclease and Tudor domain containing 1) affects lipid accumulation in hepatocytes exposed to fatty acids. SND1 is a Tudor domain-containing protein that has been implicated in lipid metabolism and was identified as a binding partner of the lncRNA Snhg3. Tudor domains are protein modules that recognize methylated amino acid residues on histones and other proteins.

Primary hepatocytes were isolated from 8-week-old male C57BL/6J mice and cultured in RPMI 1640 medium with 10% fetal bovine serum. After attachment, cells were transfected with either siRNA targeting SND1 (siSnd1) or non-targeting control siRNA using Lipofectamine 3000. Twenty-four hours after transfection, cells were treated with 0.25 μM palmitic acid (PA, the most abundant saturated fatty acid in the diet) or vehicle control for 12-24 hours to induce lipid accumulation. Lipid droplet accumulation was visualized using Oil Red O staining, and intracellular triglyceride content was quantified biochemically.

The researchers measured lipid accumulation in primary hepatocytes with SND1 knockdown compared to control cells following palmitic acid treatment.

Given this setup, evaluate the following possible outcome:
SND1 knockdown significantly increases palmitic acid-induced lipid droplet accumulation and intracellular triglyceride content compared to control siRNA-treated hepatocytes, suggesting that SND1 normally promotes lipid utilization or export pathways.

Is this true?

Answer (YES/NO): NO